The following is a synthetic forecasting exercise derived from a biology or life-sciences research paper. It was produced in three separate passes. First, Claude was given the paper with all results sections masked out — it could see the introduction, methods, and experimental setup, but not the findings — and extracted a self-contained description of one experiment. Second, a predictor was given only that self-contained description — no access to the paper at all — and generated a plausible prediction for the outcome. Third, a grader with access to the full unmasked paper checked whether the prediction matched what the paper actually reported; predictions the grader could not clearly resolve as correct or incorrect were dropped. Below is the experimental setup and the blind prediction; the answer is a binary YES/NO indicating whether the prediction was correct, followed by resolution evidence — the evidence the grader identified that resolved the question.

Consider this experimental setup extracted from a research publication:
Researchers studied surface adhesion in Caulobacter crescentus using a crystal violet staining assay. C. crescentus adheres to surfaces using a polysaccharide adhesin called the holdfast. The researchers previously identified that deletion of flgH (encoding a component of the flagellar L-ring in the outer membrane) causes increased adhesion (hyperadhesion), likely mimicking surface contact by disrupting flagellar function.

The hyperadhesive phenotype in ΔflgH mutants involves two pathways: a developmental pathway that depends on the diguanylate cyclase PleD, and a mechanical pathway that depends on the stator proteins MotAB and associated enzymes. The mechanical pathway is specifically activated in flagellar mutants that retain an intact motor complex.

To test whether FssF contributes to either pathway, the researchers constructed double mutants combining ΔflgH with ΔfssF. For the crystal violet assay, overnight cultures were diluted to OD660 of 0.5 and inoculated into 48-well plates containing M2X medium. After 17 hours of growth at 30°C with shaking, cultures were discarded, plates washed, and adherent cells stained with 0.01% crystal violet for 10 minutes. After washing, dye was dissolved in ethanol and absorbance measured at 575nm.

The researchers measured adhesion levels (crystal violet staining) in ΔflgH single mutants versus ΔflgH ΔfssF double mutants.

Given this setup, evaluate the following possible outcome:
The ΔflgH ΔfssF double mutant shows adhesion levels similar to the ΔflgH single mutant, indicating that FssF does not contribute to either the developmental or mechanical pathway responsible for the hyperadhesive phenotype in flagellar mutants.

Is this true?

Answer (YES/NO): NO